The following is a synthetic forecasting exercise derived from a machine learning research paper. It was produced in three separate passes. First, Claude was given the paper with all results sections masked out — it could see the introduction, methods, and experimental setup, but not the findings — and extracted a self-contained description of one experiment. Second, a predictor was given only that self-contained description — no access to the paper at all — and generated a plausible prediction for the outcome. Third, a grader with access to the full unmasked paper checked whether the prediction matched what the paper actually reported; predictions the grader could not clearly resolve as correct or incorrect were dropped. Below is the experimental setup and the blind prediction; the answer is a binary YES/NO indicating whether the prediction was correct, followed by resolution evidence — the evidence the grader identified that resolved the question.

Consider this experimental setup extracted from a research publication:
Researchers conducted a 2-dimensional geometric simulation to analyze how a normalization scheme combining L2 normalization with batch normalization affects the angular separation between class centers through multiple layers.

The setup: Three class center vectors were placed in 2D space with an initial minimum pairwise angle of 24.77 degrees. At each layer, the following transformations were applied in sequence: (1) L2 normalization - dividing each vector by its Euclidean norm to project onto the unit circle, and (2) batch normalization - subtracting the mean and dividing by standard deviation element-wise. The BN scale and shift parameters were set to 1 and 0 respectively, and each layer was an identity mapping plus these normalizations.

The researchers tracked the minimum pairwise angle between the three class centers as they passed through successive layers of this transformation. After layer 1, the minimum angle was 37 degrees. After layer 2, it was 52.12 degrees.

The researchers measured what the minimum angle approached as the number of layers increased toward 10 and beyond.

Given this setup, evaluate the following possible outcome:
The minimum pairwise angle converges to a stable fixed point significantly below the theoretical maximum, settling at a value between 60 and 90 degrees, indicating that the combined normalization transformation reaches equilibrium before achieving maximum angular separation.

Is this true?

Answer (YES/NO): NO